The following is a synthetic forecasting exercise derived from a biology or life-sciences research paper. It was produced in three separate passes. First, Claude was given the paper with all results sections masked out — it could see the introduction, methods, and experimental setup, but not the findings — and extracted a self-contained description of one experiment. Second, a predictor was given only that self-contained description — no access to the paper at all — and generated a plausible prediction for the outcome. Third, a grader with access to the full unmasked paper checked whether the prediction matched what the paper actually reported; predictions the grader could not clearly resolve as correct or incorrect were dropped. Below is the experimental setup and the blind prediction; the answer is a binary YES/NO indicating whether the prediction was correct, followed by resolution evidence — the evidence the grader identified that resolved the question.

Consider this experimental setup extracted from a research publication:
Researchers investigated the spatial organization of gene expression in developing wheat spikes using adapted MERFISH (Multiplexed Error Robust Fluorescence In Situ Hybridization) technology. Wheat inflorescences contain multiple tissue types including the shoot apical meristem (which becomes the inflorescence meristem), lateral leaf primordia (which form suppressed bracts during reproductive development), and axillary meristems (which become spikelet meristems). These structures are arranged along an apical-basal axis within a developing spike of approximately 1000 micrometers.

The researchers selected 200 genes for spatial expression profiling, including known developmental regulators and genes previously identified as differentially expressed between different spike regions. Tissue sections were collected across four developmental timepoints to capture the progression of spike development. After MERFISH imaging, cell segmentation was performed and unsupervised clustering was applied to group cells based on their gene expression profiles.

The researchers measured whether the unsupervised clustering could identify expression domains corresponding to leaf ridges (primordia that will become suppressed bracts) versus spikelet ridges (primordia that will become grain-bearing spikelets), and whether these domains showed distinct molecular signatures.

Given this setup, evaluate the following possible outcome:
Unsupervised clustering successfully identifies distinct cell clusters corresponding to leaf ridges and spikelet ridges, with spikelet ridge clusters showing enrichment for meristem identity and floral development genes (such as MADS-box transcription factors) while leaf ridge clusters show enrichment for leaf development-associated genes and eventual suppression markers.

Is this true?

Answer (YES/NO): NO